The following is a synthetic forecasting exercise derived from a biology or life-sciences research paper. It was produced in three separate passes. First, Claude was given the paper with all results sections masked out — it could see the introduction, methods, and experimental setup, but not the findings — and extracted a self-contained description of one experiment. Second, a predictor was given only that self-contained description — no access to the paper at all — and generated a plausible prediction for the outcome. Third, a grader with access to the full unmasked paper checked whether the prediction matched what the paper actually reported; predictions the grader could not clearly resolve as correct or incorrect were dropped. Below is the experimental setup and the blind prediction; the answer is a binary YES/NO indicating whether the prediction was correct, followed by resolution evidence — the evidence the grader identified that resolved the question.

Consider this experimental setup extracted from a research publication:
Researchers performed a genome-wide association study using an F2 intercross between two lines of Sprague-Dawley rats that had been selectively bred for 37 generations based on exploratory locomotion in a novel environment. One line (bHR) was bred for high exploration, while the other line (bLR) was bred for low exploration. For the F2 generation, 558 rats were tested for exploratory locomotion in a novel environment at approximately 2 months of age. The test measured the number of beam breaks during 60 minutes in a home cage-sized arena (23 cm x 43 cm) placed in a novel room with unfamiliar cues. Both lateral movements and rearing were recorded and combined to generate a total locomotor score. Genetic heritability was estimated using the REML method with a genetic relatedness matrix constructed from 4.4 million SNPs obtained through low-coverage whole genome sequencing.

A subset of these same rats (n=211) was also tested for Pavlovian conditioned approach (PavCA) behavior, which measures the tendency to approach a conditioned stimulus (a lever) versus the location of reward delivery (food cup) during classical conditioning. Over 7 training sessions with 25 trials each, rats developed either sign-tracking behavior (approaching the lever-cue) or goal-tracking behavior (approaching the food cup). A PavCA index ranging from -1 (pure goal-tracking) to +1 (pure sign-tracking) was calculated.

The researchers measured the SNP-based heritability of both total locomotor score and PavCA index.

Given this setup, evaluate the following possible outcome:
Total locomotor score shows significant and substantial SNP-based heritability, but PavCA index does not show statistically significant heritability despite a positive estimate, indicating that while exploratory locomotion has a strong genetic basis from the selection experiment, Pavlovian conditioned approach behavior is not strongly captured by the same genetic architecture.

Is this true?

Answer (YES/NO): YES